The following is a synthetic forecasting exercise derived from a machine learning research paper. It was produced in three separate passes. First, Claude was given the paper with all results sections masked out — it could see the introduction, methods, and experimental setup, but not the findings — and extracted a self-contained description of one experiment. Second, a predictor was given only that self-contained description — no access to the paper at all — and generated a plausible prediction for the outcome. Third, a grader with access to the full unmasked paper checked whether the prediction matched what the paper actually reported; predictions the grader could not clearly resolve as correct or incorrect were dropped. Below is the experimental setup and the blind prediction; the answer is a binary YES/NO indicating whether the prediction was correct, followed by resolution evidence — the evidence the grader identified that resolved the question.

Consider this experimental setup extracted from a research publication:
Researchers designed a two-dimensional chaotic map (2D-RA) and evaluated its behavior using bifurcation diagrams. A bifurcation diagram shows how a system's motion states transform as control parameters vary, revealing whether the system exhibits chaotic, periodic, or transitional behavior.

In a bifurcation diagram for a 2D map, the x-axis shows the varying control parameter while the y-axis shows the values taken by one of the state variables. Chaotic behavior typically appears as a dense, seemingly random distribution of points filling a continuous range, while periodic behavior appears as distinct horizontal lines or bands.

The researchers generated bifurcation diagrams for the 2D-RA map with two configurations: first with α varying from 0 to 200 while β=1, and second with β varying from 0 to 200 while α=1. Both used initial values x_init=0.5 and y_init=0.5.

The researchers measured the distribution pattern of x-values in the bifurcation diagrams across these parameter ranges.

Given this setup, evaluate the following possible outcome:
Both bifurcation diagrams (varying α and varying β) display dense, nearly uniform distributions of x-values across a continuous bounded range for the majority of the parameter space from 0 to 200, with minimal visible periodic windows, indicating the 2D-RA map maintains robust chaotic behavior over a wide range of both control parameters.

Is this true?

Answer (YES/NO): NO